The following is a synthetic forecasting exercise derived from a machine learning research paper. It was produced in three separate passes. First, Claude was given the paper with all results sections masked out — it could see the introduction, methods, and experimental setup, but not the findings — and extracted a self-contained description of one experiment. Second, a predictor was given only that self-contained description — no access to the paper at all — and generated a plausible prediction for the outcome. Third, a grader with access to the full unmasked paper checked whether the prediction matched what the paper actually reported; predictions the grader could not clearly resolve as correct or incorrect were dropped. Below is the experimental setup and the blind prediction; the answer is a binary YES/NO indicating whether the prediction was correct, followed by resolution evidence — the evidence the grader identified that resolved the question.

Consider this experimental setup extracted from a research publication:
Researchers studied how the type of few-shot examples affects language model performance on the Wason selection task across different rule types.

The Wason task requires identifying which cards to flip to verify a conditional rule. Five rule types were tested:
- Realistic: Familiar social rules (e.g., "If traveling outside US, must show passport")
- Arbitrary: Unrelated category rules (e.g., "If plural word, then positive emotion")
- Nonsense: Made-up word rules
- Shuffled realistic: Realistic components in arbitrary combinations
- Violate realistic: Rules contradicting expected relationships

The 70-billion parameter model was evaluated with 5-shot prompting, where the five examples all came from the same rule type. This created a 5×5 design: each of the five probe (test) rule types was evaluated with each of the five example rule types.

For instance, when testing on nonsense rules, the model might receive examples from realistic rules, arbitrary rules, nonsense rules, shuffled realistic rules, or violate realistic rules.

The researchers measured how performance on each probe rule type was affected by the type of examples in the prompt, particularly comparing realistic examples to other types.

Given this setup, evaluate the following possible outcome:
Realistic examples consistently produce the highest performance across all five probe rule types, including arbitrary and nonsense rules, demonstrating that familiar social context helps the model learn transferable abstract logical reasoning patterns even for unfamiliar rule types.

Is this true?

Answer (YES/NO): NO